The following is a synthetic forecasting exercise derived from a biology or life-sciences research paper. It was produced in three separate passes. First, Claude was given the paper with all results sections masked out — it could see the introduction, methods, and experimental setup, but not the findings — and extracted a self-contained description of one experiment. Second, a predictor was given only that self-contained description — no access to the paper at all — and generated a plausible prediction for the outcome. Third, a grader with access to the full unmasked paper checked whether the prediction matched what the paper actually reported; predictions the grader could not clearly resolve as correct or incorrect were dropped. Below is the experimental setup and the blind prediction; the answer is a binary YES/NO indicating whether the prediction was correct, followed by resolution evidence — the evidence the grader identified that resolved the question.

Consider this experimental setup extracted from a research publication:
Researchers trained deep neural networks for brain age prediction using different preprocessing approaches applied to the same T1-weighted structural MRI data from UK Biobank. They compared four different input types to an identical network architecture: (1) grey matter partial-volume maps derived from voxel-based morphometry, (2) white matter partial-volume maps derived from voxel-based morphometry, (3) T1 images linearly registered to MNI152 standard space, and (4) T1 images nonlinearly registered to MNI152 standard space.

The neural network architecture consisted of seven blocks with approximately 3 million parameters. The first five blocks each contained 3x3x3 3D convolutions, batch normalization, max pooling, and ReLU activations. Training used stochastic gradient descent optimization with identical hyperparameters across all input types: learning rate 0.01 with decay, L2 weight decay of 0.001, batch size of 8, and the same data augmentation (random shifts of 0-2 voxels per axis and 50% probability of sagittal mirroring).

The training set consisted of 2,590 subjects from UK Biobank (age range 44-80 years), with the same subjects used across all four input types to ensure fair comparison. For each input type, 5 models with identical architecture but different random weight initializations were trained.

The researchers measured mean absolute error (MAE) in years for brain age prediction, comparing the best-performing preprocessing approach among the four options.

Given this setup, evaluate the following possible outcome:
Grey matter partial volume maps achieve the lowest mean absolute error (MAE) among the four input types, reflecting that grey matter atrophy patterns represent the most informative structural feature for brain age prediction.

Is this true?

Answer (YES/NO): NO